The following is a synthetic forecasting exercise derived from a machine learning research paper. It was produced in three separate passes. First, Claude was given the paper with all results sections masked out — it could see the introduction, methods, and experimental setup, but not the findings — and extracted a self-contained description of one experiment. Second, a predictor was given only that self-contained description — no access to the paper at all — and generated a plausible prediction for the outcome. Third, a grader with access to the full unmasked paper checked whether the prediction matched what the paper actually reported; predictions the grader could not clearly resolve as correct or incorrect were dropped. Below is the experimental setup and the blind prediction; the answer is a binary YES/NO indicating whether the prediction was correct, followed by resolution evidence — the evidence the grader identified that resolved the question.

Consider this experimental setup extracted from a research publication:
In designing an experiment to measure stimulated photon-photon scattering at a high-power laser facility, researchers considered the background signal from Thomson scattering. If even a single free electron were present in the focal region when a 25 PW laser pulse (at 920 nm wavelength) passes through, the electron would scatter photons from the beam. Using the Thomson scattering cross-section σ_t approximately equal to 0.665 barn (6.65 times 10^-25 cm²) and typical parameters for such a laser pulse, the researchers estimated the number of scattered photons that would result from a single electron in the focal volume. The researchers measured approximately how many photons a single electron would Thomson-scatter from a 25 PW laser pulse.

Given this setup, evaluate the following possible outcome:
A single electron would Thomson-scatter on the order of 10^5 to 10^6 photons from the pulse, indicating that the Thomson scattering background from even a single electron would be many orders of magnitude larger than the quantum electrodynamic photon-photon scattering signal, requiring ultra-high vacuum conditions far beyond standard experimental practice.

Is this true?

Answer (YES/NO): NO